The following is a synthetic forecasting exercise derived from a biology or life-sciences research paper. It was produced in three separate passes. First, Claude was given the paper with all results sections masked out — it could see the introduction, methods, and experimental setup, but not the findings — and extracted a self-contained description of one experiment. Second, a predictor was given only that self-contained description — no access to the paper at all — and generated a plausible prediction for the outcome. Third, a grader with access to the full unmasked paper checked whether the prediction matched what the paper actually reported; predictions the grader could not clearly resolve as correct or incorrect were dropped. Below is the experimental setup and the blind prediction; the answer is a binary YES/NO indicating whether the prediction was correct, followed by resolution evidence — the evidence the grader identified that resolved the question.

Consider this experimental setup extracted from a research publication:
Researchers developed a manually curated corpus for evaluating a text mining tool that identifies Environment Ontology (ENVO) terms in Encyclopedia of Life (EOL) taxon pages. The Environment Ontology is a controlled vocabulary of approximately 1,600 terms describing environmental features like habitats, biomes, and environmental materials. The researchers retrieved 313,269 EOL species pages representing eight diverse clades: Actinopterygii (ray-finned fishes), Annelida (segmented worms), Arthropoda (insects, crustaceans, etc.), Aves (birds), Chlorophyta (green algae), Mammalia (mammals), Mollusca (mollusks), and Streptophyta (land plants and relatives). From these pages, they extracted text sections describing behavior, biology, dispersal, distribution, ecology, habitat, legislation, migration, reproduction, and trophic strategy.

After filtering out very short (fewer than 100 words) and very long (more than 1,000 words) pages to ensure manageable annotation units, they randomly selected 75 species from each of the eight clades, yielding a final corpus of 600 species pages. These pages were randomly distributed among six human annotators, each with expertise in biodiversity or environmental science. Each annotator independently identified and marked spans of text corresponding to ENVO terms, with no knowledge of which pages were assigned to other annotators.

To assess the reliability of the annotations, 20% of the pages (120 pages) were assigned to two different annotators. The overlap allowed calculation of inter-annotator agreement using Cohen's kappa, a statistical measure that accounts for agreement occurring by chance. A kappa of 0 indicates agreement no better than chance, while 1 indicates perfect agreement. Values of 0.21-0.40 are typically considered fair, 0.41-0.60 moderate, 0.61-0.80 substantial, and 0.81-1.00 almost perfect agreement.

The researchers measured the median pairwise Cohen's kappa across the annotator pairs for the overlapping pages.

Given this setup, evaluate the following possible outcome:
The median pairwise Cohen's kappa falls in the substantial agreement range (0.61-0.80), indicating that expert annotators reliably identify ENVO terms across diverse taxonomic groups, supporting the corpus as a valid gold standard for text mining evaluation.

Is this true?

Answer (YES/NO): YES